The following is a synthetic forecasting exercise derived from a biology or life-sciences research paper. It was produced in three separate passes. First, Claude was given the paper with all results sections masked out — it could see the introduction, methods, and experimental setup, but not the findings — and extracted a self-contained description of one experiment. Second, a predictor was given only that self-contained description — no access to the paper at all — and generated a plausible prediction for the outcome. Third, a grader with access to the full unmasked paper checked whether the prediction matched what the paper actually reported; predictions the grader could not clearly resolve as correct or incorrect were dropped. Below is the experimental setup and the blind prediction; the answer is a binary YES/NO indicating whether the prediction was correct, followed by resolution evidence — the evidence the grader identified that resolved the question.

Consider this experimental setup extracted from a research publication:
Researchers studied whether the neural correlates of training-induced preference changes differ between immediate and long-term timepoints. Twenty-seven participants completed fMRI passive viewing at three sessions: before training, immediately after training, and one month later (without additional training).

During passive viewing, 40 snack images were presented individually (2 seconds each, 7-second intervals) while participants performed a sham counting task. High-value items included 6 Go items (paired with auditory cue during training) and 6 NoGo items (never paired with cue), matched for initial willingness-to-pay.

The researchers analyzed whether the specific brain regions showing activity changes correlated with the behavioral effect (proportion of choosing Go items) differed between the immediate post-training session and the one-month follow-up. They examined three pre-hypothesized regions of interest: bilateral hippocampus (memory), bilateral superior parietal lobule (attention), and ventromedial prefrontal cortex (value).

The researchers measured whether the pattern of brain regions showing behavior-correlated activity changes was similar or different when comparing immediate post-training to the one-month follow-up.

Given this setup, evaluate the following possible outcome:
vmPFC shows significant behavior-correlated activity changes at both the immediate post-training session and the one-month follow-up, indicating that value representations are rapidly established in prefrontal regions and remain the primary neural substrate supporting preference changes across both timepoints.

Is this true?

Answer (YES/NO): NO